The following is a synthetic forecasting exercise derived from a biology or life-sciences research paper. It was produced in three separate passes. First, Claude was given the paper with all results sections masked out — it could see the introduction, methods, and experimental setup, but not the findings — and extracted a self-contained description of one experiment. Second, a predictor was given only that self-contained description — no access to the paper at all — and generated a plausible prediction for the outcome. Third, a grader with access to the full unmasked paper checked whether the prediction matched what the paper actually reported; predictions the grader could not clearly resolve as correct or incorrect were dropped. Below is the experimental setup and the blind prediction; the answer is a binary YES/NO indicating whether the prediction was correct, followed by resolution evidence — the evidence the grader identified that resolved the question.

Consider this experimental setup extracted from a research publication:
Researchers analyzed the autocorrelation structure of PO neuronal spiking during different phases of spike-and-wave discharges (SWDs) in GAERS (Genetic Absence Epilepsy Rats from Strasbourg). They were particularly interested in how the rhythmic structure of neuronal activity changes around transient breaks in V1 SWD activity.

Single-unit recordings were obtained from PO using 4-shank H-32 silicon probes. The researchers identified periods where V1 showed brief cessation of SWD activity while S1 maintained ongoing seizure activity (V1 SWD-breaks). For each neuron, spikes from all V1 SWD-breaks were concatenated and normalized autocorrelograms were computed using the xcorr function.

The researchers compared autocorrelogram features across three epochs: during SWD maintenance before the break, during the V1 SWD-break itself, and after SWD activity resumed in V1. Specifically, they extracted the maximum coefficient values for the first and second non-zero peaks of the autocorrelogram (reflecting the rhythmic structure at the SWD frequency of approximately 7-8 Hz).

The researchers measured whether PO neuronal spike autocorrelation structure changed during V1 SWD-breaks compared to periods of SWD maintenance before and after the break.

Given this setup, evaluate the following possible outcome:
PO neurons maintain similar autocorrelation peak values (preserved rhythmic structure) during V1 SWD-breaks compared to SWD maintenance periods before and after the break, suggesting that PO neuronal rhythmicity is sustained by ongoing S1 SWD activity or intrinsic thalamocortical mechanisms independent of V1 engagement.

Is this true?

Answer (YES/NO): NO